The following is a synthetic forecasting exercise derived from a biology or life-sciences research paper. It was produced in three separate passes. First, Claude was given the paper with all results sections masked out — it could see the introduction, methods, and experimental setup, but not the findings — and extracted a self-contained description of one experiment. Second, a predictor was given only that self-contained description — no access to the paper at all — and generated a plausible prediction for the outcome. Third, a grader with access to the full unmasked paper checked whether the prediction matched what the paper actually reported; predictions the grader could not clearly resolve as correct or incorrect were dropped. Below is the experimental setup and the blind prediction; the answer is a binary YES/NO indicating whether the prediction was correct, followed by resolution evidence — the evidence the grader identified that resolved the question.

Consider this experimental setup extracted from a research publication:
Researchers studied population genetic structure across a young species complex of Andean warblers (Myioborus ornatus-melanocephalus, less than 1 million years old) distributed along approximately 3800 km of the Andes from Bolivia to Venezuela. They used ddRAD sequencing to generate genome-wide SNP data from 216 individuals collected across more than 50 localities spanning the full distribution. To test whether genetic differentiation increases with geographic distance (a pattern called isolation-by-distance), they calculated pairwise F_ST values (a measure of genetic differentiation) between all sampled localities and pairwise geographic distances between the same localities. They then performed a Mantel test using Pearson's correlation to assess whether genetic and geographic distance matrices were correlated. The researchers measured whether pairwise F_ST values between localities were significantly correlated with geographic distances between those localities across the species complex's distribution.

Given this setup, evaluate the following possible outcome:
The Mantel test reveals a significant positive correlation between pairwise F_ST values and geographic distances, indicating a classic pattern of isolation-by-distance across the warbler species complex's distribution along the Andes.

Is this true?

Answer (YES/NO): YES